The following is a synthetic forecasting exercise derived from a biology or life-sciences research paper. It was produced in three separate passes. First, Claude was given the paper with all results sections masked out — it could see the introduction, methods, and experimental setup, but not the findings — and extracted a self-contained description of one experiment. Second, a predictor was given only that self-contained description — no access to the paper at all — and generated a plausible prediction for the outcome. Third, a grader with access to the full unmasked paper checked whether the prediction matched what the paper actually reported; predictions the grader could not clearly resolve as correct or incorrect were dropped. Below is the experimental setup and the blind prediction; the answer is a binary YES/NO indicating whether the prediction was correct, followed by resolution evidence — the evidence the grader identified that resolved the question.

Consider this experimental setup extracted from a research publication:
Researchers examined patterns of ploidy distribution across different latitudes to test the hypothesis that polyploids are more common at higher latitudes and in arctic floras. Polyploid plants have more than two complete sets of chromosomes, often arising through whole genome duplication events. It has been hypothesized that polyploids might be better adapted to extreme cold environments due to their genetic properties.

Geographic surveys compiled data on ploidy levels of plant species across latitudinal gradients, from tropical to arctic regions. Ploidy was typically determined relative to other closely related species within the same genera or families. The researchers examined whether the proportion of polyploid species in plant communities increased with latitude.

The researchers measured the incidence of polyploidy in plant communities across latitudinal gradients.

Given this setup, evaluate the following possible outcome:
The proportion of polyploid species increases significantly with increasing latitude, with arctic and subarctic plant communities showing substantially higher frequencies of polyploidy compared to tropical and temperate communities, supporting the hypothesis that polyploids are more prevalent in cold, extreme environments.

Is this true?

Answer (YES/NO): YES